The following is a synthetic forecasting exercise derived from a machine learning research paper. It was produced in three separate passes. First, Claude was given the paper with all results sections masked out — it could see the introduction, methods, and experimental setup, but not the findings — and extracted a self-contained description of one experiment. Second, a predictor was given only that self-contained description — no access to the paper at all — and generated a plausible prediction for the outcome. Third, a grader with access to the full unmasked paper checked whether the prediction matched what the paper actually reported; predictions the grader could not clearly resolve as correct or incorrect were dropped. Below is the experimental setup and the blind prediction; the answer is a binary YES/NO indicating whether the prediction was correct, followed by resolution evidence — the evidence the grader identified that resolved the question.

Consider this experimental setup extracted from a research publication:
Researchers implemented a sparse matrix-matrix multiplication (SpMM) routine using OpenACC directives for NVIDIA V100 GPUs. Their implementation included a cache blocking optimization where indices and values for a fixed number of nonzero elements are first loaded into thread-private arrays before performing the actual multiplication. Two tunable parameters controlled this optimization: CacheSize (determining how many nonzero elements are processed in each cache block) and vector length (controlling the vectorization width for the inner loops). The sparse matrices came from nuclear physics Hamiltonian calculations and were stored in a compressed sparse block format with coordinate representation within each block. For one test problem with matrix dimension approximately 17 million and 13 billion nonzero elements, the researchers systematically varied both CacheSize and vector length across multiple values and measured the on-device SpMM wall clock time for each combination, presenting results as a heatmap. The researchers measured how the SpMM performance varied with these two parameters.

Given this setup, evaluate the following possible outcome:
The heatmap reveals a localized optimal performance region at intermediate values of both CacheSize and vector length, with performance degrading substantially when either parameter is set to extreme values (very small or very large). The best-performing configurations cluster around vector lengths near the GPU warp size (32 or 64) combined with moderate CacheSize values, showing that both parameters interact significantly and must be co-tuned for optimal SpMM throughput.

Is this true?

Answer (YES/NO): NO